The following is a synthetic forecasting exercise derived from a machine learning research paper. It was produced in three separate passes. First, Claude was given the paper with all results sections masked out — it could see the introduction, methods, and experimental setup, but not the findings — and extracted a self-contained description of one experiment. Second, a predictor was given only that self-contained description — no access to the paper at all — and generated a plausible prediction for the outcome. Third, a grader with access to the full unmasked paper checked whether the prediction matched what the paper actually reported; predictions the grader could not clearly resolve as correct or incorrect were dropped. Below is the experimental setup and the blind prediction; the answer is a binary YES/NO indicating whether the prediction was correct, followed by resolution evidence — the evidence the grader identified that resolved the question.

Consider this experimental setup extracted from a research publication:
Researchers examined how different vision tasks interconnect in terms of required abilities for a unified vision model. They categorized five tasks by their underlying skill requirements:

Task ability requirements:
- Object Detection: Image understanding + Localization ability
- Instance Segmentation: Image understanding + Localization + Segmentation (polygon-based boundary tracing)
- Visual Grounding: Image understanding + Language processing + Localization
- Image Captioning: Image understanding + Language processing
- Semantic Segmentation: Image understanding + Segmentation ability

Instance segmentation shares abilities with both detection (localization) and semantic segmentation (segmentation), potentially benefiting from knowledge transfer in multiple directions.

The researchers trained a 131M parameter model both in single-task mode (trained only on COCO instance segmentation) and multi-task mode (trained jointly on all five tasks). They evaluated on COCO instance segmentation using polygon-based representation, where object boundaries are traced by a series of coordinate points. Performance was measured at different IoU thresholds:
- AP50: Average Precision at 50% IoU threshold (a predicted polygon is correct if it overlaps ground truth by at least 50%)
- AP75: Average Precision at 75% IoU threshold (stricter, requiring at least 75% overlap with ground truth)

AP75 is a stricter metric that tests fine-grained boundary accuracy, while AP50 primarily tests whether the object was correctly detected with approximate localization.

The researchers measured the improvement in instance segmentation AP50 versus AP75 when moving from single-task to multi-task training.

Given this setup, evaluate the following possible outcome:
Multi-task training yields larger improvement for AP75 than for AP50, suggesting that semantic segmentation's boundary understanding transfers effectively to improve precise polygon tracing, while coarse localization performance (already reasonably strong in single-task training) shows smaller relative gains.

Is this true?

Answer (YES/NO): NO